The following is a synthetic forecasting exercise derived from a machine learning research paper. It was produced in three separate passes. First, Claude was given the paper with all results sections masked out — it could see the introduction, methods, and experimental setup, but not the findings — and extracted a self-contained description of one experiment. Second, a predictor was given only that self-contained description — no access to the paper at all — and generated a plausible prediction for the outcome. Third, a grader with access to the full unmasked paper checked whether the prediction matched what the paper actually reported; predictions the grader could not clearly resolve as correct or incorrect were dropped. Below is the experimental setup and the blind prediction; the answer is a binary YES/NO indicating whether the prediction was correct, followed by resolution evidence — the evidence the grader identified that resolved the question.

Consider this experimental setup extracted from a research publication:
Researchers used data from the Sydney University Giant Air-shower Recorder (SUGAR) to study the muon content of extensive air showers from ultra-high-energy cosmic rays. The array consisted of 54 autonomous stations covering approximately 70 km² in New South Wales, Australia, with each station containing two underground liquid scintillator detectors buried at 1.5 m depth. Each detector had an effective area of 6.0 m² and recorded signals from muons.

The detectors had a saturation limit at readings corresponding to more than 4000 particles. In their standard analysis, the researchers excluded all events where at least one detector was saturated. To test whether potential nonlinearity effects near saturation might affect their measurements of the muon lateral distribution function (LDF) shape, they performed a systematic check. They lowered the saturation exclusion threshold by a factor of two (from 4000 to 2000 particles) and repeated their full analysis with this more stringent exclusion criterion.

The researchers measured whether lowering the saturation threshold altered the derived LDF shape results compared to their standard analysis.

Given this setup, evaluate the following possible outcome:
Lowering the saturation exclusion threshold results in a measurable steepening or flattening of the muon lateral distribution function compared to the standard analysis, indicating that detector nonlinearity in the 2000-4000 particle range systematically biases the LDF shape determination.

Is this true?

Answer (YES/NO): NO